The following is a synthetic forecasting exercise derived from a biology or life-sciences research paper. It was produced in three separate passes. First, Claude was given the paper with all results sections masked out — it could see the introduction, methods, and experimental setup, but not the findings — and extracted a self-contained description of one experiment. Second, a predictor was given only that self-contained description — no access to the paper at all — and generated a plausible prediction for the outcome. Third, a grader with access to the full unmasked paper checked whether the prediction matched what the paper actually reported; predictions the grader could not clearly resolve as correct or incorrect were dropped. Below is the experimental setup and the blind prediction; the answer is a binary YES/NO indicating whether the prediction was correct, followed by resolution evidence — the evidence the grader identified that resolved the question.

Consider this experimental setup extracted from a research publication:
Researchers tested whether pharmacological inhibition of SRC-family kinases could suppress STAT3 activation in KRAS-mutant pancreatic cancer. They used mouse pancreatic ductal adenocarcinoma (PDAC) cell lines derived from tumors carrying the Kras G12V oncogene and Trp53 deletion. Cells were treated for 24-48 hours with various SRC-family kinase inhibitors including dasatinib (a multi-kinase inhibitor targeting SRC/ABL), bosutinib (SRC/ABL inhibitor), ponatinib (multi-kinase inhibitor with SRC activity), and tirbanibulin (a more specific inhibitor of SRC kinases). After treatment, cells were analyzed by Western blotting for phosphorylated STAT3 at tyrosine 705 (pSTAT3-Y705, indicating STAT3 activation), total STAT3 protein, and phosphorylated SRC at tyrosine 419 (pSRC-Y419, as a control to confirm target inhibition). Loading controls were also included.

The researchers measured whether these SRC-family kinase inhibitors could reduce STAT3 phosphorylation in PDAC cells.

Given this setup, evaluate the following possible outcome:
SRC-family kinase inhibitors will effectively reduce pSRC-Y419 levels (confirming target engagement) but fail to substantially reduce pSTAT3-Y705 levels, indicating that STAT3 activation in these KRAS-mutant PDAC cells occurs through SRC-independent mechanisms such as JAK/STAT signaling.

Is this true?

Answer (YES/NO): NO